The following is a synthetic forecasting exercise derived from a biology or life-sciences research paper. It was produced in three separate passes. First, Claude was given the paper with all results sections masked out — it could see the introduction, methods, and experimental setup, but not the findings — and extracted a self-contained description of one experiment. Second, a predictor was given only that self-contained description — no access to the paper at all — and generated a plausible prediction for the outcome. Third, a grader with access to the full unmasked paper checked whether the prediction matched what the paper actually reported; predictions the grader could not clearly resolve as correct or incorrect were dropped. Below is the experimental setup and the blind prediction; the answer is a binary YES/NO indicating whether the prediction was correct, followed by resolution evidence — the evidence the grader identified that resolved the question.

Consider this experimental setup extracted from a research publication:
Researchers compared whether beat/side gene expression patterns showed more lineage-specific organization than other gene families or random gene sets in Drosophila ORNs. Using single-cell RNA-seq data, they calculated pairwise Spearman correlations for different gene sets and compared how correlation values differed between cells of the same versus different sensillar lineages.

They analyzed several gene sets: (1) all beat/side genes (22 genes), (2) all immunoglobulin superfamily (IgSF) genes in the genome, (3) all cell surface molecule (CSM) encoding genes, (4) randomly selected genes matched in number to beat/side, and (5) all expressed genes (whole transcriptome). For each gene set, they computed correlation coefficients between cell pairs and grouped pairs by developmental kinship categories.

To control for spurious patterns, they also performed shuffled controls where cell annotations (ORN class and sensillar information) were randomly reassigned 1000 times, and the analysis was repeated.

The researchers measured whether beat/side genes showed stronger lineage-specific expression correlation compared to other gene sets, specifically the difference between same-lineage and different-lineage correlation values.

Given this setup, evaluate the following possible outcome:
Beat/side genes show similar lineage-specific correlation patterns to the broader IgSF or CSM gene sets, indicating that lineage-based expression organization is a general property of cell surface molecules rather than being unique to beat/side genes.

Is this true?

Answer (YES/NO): NO